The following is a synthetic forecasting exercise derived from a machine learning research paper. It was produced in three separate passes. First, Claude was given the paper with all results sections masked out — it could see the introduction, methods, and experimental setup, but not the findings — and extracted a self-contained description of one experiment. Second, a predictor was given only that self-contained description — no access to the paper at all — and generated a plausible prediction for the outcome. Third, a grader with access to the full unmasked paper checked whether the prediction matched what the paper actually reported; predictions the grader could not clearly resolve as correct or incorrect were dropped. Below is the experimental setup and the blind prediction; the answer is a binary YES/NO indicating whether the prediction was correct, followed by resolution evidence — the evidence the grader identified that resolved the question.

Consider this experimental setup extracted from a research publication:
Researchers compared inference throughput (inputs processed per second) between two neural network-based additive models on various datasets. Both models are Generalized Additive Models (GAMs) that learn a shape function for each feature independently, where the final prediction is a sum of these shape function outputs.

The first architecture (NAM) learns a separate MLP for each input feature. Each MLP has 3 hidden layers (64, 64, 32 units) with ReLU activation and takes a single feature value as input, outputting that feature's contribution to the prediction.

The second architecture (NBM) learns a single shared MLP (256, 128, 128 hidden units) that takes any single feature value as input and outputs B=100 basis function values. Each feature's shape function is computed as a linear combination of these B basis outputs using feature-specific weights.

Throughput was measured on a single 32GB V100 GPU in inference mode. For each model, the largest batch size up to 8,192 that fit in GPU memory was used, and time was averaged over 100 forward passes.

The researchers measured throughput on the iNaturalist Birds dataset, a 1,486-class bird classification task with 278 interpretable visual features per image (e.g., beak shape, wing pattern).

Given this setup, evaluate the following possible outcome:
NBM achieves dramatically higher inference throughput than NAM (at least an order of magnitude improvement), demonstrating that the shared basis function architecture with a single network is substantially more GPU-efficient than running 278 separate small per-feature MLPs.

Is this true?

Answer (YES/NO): NO